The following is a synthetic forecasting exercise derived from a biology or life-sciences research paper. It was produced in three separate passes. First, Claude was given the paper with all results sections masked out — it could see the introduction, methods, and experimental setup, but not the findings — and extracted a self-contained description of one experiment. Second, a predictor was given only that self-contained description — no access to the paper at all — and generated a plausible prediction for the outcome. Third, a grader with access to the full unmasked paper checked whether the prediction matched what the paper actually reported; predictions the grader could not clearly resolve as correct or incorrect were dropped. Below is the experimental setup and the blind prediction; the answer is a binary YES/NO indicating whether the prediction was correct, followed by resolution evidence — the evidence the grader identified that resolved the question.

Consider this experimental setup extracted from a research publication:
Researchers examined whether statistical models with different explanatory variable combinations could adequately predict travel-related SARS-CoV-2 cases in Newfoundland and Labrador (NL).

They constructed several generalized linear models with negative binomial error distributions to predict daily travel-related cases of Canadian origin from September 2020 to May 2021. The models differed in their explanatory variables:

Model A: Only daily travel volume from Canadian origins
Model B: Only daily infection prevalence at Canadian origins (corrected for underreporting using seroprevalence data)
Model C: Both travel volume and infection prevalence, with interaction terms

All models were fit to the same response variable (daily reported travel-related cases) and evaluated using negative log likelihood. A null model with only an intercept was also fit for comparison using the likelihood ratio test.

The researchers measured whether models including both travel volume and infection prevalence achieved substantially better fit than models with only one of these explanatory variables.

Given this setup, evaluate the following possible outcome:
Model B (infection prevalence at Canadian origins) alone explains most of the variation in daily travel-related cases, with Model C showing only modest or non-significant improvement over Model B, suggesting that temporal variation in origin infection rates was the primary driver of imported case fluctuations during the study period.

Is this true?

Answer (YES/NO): NO